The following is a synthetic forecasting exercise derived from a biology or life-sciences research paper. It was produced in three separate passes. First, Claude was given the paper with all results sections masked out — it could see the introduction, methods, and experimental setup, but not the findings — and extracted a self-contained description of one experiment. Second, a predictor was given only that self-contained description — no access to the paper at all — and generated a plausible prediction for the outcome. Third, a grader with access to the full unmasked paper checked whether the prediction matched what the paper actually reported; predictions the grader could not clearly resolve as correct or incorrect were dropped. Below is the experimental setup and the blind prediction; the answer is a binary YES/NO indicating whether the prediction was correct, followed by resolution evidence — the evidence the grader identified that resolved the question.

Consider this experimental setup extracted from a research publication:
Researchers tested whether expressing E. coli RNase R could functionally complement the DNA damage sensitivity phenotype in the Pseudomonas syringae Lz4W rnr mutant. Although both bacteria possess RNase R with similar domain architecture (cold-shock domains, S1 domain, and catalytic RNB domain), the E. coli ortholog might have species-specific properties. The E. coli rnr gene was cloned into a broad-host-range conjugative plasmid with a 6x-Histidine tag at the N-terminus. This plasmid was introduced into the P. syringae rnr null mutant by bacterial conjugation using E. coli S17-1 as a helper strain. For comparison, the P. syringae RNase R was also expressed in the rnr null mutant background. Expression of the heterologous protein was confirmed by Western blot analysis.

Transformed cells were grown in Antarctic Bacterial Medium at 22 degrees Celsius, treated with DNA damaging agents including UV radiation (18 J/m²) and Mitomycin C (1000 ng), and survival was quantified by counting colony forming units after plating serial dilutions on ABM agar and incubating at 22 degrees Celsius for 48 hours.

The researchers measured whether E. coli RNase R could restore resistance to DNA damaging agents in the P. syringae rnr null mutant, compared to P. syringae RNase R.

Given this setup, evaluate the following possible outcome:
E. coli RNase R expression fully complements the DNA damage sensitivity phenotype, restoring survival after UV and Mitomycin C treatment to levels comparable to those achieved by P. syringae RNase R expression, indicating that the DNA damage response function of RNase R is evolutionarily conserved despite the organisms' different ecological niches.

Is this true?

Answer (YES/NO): YES